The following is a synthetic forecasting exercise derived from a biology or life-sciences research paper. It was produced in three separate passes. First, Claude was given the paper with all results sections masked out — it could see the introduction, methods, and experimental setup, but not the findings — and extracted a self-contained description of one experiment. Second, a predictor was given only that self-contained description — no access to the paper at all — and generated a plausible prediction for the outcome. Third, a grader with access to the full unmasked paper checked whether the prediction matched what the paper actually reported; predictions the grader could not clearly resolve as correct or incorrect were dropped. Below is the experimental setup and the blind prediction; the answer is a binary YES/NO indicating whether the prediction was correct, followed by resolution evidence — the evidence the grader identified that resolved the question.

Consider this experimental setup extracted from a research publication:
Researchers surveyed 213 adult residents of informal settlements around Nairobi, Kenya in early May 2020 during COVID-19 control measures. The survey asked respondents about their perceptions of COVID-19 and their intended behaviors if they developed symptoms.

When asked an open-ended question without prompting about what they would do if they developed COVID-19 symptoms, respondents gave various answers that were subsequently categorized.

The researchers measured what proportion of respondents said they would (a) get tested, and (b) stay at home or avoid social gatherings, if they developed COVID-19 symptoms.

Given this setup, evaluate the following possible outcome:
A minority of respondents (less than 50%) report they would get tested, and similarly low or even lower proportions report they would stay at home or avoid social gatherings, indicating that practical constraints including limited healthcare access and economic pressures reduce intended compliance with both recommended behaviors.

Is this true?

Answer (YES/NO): NO